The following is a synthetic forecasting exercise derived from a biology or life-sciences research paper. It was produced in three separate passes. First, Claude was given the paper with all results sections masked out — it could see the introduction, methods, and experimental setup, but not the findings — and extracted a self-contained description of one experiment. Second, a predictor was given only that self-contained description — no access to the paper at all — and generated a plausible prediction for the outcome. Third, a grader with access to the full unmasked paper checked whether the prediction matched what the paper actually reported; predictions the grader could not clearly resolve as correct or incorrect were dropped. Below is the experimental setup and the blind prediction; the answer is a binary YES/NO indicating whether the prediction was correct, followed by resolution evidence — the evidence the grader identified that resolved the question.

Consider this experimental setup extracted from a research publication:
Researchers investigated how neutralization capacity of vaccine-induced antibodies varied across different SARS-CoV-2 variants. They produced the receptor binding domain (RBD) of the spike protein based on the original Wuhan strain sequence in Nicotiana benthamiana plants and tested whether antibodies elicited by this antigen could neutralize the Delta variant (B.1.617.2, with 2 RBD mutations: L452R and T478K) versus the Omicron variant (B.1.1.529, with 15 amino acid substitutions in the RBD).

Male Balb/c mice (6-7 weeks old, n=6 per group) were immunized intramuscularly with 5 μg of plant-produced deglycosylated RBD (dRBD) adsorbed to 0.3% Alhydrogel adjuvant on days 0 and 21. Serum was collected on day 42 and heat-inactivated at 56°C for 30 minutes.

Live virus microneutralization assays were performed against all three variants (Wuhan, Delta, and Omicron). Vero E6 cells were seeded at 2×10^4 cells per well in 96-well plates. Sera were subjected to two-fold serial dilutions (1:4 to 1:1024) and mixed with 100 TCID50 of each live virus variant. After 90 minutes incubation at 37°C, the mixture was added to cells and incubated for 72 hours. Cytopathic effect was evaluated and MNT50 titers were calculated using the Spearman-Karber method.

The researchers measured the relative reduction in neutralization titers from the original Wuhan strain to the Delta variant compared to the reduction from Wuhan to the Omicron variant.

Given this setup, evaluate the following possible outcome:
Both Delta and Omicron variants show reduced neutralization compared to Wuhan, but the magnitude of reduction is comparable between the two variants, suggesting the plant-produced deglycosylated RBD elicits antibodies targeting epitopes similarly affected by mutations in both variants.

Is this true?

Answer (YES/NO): NO